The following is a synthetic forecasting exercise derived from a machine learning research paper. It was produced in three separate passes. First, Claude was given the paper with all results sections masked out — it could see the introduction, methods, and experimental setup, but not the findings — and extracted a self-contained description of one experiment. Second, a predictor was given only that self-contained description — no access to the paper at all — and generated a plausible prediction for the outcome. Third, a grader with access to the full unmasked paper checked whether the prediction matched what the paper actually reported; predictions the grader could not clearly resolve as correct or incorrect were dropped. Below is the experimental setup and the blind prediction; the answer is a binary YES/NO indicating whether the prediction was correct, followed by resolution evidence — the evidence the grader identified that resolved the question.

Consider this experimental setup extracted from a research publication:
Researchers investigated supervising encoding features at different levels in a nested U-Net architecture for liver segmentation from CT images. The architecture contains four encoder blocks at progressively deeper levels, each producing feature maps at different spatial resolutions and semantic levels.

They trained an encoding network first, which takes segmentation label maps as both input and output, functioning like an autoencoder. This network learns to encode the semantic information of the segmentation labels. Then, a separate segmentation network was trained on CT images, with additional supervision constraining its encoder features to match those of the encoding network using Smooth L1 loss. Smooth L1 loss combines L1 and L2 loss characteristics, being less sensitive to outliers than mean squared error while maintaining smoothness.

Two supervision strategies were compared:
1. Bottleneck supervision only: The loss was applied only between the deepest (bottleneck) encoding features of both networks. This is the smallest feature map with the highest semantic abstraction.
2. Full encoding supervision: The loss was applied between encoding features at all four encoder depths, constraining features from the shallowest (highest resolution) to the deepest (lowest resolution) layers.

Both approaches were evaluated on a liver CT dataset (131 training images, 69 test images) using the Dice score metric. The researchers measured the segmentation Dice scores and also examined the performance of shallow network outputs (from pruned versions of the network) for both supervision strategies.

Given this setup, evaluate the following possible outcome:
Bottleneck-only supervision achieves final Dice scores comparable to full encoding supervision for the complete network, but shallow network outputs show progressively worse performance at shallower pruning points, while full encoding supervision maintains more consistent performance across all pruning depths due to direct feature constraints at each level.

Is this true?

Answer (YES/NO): NO